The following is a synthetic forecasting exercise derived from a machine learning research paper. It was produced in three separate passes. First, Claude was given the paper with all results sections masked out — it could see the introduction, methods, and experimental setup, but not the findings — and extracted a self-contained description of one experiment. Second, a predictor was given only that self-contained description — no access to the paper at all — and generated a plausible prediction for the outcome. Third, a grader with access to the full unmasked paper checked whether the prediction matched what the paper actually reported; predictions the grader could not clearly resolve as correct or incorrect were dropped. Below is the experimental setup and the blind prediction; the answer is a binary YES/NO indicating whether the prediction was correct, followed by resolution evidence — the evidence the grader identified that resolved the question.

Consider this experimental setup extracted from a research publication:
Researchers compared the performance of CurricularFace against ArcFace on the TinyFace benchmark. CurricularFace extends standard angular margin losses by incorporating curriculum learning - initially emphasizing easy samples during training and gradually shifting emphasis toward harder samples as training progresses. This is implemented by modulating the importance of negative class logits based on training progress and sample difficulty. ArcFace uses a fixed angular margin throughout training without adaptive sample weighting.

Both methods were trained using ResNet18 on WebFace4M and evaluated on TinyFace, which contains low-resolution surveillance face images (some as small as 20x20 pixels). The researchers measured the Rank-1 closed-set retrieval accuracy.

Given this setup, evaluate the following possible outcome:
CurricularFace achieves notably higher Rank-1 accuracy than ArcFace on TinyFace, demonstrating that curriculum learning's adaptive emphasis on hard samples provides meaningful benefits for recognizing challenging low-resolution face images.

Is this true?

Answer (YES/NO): NO